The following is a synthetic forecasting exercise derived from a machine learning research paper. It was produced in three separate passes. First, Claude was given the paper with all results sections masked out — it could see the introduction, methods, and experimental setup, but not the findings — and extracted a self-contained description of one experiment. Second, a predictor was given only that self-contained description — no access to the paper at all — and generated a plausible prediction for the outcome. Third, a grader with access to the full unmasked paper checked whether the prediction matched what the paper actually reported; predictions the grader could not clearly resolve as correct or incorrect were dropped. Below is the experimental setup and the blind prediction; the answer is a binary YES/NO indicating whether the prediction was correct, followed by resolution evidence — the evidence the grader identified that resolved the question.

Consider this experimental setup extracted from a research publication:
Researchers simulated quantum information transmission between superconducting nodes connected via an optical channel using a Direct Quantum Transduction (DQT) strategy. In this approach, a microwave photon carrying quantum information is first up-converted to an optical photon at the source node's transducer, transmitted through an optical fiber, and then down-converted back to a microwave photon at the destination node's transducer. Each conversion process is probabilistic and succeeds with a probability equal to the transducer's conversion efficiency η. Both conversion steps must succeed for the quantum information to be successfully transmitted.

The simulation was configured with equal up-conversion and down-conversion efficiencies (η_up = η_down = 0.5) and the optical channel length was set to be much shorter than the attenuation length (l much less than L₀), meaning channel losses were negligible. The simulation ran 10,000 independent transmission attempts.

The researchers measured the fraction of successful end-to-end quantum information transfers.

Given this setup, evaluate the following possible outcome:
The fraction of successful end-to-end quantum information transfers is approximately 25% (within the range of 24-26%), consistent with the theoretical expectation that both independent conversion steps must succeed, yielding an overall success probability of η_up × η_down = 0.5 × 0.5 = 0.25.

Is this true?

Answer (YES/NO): NO